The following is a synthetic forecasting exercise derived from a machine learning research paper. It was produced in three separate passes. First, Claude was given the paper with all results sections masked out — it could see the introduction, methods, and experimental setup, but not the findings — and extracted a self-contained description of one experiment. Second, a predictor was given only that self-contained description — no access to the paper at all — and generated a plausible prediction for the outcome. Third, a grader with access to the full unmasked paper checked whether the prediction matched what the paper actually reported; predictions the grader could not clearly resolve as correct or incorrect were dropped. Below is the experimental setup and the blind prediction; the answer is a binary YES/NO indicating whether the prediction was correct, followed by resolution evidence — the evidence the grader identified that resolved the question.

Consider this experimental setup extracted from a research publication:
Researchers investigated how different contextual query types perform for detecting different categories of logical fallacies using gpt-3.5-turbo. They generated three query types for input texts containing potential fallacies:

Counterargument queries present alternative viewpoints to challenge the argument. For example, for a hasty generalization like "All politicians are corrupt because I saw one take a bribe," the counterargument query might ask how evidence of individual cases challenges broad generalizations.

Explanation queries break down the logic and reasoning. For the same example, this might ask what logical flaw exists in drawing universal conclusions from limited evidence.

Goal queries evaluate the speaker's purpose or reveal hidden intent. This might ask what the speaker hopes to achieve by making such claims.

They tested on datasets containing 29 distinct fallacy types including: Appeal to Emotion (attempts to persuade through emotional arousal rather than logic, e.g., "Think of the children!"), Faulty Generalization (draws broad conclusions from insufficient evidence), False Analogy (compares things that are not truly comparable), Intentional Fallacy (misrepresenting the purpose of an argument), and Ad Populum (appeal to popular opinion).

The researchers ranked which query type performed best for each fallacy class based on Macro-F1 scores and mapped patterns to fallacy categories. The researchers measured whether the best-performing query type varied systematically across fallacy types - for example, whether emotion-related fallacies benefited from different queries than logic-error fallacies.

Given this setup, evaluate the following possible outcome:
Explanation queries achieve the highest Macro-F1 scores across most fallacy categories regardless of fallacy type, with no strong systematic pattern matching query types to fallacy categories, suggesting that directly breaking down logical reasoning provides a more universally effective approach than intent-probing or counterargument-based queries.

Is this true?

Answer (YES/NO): NO